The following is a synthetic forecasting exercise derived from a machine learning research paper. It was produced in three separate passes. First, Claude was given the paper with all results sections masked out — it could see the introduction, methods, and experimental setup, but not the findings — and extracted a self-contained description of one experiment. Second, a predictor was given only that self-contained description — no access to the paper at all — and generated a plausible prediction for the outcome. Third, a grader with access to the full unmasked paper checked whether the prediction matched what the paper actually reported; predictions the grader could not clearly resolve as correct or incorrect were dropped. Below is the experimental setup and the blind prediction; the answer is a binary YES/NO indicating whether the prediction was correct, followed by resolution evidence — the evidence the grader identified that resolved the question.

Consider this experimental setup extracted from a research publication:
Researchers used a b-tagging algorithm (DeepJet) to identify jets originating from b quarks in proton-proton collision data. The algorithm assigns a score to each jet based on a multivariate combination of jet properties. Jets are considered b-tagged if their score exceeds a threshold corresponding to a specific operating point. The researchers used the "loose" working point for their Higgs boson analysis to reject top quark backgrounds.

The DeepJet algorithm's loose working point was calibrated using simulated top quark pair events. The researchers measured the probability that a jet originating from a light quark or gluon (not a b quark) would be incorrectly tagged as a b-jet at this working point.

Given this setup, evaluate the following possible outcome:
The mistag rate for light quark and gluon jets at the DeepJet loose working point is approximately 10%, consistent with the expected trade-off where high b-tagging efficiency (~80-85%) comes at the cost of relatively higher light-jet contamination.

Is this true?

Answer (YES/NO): NO